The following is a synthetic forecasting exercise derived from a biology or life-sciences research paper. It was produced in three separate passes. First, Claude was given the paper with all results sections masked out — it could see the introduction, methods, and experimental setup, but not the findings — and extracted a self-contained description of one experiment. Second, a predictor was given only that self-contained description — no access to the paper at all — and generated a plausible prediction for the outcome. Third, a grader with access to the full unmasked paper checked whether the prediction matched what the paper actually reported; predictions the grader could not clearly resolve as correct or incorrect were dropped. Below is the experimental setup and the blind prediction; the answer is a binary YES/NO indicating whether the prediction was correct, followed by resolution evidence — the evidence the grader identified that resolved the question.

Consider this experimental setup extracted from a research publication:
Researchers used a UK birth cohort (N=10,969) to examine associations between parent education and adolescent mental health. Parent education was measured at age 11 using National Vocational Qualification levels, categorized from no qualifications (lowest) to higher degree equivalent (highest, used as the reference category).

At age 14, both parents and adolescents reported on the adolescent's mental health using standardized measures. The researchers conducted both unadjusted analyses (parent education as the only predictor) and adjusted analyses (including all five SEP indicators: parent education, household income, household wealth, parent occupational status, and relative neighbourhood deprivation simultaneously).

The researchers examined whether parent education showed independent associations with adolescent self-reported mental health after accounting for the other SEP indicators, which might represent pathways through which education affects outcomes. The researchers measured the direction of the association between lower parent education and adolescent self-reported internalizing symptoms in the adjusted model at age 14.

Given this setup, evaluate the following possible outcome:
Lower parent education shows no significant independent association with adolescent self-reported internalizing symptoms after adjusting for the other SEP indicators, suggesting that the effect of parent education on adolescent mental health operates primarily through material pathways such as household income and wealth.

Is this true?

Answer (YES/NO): NO